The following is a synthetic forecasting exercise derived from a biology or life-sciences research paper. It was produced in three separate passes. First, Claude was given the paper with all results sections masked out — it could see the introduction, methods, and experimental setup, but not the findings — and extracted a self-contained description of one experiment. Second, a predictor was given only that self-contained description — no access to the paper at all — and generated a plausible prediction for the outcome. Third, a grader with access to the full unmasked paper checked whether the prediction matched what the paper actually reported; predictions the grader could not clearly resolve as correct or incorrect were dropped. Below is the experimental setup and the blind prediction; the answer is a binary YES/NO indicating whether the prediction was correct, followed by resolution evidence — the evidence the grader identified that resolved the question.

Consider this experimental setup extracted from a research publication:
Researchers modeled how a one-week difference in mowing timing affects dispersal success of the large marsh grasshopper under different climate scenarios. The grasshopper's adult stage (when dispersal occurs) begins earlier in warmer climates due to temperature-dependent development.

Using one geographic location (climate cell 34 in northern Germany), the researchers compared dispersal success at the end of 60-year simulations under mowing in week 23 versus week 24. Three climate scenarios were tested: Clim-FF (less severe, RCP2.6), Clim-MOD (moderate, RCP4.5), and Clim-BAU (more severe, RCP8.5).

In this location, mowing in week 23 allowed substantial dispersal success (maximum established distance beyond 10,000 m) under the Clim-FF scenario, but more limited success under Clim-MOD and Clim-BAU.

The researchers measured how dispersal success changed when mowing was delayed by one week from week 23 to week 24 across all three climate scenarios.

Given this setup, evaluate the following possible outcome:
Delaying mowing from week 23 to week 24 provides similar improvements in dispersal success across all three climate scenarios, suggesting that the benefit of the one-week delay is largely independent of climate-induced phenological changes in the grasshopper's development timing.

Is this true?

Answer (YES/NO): NO